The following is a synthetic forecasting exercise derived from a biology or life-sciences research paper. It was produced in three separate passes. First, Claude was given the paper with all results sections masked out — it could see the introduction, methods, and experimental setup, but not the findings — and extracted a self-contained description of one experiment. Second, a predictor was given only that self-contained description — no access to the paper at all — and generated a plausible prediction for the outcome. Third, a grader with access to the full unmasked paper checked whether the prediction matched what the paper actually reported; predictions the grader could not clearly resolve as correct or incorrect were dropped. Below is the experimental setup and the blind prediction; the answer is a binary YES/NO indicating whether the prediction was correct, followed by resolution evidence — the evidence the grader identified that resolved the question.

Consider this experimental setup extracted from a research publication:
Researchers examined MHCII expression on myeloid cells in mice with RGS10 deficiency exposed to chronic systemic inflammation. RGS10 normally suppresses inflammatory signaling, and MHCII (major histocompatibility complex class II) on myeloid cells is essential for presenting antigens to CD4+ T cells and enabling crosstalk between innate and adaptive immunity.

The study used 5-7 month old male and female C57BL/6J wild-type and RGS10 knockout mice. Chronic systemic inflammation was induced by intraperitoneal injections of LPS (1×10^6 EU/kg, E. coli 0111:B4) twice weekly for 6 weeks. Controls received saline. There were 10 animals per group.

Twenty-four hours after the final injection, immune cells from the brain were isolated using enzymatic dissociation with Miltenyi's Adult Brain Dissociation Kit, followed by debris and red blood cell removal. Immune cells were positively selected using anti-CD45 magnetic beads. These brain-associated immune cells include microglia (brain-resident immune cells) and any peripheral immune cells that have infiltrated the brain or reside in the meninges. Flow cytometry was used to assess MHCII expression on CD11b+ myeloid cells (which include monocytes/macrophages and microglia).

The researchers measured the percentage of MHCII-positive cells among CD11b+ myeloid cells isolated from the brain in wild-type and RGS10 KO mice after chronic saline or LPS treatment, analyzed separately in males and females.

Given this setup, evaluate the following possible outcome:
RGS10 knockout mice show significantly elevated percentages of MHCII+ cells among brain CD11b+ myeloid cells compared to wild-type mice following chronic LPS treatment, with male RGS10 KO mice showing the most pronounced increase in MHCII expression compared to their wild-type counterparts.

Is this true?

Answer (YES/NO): NO